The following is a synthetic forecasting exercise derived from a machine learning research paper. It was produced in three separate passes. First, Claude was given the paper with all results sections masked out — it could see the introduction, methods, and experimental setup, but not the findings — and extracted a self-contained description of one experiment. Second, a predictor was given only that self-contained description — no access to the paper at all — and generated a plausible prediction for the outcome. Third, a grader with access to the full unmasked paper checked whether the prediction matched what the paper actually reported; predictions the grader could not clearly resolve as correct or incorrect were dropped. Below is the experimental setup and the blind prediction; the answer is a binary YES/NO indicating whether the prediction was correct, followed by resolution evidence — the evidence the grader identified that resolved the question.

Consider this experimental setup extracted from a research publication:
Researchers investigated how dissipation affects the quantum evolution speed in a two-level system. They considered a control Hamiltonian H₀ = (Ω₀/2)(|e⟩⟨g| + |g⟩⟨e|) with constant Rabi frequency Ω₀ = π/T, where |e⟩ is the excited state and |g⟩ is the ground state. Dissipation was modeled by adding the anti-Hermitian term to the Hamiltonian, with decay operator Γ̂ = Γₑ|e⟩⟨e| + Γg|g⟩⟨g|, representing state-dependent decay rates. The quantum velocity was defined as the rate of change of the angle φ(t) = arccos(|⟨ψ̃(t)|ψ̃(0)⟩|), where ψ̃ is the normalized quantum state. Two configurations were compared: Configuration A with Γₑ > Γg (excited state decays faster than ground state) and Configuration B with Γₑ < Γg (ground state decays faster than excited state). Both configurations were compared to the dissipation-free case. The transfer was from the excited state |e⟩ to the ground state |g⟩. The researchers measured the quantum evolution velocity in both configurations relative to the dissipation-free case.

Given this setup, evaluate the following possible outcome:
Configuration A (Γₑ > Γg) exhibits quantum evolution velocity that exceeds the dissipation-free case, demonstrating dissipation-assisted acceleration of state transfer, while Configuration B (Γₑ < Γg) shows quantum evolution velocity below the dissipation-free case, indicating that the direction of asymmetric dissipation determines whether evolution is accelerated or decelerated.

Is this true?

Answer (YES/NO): YES